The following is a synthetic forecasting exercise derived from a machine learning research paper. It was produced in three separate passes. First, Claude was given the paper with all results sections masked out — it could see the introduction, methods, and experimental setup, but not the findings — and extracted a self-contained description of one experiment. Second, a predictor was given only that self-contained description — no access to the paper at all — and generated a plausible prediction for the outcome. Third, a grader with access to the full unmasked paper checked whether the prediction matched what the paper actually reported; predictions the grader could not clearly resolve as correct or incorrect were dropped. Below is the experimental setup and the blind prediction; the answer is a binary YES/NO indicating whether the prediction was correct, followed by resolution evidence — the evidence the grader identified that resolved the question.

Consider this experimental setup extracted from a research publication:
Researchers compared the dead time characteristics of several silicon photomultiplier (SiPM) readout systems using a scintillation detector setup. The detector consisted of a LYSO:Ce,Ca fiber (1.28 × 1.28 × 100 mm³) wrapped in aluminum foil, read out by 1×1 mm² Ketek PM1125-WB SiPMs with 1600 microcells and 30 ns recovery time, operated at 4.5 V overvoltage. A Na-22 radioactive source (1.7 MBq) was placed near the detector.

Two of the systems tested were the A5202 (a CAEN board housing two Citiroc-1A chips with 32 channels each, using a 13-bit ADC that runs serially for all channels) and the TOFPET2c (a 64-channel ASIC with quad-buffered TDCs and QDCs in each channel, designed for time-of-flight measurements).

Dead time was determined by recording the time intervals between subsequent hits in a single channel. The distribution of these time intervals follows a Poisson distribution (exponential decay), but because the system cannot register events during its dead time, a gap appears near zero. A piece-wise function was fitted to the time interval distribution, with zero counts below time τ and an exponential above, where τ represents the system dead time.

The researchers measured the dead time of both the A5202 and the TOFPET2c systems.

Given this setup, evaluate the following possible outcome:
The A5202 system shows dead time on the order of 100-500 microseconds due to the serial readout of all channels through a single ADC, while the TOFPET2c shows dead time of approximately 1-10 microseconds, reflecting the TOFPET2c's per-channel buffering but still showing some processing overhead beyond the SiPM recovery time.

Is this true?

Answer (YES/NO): NO